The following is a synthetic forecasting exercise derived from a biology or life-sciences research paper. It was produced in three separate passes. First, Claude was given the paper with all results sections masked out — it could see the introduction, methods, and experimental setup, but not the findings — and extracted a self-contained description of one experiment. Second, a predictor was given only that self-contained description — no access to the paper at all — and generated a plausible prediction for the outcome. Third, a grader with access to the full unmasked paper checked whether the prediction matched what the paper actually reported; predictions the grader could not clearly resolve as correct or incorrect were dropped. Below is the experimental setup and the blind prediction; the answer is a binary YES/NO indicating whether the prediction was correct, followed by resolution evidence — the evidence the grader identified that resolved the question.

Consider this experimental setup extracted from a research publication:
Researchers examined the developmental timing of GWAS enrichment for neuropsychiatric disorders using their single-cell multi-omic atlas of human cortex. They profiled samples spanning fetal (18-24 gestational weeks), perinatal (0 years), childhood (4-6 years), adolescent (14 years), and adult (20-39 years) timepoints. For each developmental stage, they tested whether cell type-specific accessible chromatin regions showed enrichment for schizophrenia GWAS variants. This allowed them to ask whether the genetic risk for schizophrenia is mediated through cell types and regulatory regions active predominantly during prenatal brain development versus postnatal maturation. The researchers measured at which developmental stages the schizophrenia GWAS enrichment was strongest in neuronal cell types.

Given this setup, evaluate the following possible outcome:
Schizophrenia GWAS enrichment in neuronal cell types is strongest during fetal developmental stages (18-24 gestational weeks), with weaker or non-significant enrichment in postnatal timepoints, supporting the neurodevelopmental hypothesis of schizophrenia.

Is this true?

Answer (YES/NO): NO